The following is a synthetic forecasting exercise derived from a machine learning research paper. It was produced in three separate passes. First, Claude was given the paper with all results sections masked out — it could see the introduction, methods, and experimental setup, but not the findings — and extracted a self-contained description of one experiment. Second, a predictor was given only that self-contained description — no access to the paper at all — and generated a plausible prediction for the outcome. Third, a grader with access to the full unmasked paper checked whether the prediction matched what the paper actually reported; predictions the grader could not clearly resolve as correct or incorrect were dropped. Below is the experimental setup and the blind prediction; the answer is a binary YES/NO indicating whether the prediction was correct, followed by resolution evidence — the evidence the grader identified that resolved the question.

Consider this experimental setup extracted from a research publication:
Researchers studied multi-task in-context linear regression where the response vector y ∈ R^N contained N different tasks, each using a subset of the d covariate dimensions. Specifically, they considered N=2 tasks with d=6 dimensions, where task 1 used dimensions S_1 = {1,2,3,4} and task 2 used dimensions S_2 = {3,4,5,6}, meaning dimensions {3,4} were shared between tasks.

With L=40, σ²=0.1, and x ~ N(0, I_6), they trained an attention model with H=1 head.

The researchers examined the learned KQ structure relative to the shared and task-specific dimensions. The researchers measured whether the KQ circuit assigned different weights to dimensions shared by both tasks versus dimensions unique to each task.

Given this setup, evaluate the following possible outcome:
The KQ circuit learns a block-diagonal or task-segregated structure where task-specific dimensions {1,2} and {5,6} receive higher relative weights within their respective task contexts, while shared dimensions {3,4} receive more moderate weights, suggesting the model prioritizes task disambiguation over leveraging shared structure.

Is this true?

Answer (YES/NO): NO